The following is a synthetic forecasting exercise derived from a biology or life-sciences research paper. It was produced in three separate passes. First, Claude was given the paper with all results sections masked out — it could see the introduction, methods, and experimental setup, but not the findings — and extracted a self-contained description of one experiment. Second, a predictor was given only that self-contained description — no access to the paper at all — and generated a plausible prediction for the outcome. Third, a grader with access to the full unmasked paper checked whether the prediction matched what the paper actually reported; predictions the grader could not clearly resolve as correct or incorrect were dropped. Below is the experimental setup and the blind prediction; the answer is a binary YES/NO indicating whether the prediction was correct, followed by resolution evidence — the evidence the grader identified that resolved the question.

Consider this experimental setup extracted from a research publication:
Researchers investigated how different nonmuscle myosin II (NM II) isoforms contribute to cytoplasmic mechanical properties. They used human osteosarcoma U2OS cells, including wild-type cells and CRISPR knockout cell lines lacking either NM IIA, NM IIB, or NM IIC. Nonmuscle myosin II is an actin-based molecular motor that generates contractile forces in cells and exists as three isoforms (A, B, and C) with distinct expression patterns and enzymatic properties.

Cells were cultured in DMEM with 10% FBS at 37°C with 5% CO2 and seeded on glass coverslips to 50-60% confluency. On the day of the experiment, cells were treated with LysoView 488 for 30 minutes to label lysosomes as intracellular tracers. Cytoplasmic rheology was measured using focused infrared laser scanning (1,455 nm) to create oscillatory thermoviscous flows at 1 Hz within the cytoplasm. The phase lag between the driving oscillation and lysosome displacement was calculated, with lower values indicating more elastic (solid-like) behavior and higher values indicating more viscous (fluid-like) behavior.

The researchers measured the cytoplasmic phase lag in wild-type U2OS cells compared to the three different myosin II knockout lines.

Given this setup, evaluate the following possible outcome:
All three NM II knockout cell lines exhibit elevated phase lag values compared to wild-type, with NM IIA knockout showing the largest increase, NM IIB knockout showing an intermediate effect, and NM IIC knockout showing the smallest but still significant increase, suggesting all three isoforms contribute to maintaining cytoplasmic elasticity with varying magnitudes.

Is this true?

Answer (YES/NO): NO